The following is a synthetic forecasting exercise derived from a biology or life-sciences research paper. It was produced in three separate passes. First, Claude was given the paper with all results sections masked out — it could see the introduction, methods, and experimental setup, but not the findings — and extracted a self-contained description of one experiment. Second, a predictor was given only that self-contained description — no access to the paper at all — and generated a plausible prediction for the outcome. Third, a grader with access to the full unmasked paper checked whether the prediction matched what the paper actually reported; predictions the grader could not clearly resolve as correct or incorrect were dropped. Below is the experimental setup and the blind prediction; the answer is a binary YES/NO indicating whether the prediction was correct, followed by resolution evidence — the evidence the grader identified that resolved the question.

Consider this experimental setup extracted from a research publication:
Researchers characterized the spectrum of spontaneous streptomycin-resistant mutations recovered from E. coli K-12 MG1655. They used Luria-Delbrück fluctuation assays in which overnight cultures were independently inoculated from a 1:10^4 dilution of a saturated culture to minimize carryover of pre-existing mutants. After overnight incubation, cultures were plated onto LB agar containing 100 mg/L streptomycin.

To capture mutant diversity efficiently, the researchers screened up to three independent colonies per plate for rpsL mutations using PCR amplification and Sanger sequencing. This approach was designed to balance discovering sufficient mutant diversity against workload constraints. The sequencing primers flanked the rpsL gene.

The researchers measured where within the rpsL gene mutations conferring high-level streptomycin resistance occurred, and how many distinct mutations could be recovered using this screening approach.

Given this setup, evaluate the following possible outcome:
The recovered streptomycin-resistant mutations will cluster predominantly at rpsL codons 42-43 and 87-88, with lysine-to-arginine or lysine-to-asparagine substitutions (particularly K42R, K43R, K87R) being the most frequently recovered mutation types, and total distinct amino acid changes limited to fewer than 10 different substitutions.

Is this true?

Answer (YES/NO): NO